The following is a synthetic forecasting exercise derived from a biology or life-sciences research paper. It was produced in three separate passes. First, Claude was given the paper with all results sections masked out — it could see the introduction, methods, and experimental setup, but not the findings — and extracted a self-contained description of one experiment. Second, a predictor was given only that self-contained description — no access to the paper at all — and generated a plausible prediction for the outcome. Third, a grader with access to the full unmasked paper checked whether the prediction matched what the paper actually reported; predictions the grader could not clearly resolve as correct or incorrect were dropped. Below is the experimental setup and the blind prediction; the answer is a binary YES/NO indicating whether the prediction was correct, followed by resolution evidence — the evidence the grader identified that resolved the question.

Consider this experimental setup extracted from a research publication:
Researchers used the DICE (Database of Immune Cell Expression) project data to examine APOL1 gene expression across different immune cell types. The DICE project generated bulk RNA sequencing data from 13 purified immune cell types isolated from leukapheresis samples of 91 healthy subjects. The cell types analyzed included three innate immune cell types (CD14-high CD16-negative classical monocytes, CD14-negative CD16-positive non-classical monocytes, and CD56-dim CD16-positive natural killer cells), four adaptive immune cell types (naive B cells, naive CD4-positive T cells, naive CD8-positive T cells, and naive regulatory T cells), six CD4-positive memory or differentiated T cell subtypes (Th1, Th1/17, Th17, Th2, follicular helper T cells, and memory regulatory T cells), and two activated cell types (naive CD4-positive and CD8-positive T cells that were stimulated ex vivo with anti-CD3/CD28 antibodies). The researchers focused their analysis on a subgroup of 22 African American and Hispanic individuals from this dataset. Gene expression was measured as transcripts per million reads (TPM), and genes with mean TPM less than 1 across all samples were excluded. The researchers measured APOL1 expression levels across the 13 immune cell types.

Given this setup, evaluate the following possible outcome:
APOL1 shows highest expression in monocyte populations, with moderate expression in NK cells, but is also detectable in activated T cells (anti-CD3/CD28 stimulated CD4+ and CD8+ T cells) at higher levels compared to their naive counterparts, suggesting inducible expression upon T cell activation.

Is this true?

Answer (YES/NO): NO